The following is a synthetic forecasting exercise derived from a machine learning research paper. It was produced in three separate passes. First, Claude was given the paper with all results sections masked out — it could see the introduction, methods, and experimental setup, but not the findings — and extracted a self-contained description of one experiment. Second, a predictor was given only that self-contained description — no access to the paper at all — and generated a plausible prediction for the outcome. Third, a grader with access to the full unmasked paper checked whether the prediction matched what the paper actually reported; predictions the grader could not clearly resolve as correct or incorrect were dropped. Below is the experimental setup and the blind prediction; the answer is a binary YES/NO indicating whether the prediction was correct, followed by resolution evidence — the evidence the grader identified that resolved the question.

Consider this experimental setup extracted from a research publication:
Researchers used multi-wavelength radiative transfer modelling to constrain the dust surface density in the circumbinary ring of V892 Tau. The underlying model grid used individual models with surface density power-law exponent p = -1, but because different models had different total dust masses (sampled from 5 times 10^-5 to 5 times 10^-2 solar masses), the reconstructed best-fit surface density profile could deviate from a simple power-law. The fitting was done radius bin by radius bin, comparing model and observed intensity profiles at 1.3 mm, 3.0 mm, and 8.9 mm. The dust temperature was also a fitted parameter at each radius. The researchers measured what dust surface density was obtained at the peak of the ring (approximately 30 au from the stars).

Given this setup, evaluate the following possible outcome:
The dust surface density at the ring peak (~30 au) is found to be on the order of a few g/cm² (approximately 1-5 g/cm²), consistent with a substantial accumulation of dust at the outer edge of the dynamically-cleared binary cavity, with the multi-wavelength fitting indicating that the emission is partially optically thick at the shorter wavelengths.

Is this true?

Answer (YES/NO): YES